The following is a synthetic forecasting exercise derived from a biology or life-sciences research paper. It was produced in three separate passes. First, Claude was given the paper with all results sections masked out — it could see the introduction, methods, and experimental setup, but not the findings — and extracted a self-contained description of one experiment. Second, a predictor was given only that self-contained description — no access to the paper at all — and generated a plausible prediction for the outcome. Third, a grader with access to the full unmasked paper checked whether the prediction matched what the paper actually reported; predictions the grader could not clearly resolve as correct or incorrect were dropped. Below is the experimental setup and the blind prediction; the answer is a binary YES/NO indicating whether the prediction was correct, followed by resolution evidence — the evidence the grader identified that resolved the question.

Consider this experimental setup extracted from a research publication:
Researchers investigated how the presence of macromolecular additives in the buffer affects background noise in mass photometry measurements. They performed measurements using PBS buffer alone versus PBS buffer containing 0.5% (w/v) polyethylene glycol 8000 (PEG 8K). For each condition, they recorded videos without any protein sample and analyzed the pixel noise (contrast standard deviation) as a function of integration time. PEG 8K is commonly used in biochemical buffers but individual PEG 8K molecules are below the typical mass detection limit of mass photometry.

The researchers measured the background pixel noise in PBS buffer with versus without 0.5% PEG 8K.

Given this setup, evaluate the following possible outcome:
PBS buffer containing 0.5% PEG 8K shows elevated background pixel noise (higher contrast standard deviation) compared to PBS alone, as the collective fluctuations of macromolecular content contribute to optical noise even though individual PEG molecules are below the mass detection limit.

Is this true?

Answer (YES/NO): YES